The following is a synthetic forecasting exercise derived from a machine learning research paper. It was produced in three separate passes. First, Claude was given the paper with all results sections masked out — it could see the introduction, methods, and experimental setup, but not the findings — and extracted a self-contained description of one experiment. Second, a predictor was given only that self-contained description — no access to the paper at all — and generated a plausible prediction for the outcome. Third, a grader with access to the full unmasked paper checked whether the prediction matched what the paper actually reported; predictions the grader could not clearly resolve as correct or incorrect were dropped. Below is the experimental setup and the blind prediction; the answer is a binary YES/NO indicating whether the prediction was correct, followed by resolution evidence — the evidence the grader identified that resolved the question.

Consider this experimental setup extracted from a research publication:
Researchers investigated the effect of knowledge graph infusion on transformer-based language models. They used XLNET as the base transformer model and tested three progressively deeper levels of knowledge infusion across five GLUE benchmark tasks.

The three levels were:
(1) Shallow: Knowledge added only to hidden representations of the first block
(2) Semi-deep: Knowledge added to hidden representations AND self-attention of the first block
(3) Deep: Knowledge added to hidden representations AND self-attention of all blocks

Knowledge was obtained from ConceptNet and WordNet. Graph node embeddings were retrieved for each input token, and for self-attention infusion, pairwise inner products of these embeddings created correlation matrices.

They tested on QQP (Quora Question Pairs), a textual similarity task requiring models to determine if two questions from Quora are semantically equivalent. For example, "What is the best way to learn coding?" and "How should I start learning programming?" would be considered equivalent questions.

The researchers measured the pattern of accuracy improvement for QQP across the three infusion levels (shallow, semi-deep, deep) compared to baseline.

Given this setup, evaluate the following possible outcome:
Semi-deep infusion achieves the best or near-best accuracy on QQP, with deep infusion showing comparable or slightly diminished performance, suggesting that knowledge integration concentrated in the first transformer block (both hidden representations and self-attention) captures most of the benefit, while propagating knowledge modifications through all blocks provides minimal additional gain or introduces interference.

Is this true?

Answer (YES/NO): NO